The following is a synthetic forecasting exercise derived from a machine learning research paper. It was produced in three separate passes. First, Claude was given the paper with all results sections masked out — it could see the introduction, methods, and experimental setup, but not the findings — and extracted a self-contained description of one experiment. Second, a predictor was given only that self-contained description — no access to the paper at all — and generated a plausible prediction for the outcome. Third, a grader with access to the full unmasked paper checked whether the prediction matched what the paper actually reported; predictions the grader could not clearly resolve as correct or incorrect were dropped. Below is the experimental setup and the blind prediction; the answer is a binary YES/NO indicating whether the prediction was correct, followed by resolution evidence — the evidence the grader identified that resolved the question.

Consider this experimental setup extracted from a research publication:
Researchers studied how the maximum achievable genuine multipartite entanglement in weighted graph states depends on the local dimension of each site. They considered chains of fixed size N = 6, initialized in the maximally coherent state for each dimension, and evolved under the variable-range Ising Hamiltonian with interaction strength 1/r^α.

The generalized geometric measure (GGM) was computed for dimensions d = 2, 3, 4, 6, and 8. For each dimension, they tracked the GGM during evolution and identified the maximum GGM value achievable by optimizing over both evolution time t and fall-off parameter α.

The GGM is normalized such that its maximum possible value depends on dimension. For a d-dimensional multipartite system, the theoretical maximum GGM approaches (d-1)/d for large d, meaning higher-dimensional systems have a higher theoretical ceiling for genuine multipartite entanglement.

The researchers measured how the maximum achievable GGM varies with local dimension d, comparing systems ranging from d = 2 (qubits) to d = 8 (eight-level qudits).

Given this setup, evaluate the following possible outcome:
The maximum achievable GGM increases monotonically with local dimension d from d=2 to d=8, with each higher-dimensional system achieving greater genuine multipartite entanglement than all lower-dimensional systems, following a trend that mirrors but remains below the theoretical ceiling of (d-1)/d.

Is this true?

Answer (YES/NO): NO